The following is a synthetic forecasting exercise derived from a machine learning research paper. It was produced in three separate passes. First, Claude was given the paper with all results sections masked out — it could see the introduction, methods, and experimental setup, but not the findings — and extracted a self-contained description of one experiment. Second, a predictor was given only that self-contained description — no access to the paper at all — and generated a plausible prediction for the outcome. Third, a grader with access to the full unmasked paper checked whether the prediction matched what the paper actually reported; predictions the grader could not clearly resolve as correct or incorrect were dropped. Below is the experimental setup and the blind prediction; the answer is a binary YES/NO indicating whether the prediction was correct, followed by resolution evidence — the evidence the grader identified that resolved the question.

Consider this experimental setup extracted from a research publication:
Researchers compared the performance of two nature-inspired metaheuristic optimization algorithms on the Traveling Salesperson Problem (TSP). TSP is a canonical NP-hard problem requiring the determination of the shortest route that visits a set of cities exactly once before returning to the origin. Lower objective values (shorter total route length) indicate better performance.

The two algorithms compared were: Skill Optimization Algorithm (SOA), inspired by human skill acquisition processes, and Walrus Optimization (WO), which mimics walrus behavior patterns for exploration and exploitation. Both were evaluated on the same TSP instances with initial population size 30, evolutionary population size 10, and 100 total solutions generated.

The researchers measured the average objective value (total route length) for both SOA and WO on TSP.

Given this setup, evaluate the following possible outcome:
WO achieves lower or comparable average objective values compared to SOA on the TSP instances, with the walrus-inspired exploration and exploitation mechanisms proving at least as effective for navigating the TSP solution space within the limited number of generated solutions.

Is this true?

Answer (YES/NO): NO